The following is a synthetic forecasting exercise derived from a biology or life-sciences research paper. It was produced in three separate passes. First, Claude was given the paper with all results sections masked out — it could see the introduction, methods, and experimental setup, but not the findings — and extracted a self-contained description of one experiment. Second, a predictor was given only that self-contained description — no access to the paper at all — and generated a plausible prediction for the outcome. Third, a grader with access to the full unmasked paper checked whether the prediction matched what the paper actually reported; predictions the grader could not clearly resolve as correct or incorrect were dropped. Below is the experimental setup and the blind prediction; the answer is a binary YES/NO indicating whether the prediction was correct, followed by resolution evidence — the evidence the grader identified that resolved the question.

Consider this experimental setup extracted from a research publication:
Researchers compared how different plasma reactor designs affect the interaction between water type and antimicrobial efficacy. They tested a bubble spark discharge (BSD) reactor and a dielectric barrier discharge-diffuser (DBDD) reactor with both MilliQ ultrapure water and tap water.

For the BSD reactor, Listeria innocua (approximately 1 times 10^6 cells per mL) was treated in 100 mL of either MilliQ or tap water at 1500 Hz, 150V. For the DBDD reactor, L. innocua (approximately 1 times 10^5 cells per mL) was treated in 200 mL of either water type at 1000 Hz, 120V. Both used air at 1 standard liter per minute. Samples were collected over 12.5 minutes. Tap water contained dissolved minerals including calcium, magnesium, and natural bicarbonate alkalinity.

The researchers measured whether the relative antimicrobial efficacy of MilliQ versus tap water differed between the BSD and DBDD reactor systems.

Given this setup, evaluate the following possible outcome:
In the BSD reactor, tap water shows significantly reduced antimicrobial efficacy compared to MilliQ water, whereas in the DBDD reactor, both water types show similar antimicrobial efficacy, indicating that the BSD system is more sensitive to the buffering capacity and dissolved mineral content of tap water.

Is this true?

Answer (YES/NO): YES